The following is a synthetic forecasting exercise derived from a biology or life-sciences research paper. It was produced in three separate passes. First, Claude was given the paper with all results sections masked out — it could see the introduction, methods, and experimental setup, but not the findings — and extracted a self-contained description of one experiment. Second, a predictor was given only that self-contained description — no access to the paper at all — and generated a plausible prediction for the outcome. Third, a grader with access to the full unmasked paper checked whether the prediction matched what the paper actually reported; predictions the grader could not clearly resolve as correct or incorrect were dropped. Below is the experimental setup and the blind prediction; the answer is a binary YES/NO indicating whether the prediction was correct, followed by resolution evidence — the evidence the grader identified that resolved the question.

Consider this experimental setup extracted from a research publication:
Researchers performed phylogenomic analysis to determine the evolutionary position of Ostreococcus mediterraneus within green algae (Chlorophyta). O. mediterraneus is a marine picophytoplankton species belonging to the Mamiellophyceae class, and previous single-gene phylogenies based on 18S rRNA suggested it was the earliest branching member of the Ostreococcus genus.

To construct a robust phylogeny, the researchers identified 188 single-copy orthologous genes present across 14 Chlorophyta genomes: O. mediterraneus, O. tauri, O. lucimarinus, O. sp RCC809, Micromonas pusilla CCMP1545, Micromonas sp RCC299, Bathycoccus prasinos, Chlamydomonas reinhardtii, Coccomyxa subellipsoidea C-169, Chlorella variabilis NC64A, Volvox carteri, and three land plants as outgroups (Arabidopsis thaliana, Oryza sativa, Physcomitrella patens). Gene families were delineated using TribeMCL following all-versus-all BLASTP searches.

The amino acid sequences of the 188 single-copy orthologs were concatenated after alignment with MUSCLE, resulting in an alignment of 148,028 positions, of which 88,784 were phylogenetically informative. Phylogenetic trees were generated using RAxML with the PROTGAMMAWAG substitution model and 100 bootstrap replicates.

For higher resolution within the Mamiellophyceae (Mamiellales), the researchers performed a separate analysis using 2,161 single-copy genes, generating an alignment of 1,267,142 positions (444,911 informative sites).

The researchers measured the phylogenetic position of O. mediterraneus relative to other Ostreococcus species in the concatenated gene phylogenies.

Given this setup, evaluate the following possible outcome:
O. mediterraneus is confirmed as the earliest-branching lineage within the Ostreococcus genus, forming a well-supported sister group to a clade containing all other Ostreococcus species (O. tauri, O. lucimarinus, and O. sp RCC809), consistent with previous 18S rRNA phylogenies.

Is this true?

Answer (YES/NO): YES